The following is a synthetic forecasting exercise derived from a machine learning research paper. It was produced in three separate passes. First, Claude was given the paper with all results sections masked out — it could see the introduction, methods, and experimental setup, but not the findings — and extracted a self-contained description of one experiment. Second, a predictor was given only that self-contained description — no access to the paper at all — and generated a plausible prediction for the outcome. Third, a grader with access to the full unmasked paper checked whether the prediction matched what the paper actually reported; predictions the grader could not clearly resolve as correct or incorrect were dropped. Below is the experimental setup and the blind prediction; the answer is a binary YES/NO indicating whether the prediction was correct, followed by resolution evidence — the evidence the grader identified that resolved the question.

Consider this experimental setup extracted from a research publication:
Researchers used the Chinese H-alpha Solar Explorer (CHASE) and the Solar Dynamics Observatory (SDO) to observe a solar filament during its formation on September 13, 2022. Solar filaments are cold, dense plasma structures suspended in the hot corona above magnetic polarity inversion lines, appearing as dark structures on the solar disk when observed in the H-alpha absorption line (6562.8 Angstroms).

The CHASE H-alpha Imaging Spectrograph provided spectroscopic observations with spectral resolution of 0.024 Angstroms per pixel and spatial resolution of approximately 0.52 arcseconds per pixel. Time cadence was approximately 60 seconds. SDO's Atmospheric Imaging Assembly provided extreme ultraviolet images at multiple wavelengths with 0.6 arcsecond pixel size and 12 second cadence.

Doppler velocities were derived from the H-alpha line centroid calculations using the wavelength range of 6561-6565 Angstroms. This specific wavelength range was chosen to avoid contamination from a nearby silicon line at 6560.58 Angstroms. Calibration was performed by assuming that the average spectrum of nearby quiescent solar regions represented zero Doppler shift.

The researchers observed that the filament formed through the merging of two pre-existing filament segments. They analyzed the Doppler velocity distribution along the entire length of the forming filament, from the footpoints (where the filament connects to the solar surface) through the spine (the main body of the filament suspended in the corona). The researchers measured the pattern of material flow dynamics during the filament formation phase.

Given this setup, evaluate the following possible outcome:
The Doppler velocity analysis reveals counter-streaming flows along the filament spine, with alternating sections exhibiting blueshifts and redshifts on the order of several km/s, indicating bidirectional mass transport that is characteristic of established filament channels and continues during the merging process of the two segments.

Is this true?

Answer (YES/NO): NO